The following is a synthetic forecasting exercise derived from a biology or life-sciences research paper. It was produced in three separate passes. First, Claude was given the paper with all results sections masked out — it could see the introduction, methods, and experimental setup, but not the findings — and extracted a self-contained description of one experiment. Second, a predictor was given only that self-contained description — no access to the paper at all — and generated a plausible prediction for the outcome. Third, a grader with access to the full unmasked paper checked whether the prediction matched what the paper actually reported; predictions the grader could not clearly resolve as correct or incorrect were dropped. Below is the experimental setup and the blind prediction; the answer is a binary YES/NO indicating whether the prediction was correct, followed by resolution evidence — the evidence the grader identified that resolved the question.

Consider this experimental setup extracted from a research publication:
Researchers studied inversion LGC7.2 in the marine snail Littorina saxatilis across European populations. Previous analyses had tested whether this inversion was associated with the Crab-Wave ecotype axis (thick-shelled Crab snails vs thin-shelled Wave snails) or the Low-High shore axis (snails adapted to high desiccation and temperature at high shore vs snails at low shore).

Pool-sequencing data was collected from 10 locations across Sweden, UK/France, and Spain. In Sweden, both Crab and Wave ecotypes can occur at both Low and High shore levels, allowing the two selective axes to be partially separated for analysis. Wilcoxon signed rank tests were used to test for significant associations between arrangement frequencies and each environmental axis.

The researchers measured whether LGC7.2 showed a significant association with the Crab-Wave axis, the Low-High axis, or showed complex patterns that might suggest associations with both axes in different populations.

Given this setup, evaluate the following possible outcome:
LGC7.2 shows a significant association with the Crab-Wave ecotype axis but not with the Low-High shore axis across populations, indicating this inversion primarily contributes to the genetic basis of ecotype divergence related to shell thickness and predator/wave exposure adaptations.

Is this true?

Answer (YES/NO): NO